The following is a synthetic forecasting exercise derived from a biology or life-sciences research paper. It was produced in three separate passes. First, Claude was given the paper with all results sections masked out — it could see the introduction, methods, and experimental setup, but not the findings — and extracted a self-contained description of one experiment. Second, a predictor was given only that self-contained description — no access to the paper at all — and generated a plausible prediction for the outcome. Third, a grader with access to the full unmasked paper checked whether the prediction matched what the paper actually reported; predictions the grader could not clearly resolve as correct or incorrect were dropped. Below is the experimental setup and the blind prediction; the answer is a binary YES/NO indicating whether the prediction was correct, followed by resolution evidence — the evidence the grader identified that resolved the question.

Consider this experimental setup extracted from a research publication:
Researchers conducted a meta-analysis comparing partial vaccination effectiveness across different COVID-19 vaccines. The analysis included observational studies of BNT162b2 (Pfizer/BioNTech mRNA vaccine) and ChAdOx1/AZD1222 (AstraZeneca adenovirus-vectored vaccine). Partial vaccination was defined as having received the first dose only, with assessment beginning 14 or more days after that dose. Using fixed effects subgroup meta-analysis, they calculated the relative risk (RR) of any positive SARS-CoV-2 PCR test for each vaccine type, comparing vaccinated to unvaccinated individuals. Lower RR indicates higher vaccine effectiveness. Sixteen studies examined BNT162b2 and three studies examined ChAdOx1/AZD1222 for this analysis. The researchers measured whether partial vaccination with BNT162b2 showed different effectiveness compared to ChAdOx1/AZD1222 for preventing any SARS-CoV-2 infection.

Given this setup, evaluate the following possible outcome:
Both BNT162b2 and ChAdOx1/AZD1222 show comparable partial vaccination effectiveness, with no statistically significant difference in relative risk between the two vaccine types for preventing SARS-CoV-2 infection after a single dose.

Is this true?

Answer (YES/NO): YES